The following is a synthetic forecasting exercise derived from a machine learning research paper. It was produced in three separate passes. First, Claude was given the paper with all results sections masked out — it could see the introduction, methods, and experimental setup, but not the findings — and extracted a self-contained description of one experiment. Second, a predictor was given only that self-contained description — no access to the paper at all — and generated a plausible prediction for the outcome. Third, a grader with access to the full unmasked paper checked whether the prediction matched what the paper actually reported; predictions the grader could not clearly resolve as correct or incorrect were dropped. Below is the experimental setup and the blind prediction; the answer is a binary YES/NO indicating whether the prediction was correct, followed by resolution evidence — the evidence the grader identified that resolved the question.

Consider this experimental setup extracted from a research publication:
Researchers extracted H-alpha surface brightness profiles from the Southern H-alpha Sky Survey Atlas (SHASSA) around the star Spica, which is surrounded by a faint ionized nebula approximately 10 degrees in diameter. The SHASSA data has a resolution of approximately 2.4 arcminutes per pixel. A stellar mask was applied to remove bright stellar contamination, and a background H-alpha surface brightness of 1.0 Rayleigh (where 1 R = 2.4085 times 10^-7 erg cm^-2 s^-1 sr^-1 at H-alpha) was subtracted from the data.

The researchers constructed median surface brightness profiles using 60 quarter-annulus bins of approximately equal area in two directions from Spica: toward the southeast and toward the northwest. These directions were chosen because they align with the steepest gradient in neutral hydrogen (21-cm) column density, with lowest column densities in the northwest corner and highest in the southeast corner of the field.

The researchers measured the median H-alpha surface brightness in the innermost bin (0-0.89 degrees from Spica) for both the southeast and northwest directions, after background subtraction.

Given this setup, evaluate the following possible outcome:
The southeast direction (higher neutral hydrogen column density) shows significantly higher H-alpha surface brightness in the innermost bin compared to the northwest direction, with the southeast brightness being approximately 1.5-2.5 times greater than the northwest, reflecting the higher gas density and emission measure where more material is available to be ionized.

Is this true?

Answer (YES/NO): NO